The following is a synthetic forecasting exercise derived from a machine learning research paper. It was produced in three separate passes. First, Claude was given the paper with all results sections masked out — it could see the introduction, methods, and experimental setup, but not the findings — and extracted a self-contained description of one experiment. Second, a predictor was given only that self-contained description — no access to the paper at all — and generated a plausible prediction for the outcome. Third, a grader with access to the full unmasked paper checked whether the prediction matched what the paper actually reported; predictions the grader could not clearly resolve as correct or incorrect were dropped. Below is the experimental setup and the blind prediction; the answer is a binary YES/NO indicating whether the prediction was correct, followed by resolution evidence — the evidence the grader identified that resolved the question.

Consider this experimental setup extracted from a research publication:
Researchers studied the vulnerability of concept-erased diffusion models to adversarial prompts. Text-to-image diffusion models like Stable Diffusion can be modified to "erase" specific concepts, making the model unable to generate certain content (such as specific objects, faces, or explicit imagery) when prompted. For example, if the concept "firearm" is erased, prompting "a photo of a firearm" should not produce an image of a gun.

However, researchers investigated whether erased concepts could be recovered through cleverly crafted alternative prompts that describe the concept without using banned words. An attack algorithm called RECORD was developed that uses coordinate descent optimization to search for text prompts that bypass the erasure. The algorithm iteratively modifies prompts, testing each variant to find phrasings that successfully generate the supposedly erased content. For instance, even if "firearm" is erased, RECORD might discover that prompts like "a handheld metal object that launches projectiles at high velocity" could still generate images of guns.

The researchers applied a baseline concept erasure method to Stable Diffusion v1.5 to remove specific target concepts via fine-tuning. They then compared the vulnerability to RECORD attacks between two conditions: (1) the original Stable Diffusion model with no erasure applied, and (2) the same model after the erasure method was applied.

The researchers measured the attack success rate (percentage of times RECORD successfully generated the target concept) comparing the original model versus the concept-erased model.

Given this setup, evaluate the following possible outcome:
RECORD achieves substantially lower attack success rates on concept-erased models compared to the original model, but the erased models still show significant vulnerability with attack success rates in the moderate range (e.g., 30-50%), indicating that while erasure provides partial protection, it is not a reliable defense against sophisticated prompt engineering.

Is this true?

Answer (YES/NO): NO